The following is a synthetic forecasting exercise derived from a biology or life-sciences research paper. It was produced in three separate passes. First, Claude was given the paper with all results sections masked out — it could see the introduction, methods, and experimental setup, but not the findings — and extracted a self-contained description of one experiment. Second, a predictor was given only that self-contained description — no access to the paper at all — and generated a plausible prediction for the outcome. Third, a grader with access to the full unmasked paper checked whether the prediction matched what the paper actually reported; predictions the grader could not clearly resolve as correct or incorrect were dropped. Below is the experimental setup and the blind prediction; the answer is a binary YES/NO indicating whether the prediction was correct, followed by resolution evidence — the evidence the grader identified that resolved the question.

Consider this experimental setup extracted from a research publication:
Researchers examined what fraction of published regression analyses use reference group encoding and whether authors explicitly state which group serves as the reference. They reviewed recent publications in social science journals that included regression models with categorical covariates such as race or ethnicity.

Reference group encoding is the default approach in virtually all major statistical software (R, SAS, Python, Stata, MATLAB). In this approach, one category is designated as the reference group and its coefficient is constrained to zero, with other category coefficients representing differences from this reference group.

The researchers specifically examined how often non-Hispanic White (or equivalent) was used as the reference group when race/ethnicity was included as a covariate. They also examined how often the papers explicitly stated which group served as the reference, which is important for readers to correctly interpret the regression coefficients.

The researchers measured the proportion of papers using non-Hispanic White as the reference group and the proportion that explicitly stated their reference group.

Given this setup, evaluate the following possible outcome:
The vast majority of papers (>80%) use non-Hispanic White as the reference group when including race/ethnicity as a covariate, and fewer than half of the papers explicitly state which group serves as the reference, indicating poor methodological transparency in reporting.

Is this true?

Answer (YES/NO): YES